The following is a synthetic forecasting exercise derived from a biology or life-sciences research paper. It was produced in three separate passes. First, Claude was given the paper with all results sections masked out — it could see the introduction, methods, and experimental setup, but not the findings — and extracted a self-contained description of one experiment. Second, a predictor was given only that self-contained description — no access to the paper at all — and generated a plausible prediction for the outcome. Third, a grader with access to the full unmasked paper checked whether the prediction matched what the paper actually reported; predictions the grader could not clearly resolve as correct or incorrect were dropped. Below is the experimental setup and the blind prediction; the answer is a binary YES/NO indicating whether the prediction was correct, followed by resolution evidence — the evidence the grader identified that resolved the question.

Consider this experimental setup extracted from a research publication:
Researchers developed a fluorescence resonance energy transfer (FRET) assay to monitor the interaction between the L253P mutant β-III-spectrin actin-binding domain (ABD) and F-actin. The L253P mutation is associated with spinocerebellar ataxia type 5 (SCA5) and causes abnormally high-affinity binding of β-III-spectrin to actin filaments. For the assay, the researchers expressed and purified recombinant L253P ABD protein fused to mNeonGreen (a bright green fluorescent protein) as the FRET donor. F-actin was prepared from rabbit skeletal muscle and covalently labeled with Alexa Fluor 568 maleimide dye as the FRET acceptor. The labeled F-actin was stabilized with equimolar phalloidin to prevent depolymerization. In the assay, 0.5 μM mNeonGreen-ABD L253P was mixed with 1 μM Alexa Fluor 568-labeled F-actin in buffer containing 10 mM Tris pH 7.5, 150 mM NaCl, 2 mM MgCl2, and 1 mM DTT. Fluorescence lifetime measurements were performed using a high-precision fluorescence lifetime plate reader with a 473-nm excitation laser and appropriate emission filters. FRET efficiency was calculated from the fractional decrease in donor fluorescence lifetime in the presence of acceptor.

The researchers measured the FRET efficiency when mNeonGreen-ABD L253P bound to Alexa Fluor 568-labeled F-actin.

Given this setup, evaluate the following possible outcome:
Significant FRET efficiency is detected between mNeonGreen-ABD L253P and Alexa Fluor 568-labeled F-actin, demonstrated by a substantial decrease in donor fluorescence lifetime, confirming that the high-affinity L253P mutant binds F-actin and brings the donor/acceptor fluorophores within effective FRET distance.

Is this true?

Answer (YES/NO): YES